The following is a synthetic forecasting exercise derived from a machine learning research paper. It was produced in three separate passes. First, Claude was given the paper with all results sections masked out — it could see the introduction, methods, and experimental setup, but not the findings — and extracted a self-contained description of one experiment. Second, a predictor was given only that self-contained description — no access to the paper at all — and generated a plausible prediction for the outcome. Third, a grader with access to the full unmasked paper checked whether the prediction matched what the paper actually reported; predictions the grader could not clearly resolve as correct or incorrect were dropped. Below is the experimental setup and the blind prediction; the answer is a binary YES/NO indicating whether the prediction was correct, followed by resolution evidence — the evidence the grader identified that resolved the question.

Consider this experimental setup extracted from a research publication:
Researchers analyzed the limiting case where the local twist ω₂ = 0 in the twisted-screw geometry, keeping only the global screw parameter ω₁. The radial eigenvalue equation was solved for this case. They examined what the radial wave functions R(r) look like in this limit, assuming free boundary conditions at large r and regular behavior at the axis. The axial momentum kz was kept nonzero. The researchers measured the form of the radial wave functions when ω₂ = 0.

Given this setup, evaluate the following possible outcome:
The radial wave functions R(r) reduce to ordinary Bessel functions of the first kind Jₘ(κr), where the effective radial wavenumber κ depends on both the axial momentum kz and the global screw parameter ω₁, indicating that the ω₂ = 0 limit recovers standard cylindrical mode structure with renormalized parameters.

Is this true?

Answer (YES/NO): NO